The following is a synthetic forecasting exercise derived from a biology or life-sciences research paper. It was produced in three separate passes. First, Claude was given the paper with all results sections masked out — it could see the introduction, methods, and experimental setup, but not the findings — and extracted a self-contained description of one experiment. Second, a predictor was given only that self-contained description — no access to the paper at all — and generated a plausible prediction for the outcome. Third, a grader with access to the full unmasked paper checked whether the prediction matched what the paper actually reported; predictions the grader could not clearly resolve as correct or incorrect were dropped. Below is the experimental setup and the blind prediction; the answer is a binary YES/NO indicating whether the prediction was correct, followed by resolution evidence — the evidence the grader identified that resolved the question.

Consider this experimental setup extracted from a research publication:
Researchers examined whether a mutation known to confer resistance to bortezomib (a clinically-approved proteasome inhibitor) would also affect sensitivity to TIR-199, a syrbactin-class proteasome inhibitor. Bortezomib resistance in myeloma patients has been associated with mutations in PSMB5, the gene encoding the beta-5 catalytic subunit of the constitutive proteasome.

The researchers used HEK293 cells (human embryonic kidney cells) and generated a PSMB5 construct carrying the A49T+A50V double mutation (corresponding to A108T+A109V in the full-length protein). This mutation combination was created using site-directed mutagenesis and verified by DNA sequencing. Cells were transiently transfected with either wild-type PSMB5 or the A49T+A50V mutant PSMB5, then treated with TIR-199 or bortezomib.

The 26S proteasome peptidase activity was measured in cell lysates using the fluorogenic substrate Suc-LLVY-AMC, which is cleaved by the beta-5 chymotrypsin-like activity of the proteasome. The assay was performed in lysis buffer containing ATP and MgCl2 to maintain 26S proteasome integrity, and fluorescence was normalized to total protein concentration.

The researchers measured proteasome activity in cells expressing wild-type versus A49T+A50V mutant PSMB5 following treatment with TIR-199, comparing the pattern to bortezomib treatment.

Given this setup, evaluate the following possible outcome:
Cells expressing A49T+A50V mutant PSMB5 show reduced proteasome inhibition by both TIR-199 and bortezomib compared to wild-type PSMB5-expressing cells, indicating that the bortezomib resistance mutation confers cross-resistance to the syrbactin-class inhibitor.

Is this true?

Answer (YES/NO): NO